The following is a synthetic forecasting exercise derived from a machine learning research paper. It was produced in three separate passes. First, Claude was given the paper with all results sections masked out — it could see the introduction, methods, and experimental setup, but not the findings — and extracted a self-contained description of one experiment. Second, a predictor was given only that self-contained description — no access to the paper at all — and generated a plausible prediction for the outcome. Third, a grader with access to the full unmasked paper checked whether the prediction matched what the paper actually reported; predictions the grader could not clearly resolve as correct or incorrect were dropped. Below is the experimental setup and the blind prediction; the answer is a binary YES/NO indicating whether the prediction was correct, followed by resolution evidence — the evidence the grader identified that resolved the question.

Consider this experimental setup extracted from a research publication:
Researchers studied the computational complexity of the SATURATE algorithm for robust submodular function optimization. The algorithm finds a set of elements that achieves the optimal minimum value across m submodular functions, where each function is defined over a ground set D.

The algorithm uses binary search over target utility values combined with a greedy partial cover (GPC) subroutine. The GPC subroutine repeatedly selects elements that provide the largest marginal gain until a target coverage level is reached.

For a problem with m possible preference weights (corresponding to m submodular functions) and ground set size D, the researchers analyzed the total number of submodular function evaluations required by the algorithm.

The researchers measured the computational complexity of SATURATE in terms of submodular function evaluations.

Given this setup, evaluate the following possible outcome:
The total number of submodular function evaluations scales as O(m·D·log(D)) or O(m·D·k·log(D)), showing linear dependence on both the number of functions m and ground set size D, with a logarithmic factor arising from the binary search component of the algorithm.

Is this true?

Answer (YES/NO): NO